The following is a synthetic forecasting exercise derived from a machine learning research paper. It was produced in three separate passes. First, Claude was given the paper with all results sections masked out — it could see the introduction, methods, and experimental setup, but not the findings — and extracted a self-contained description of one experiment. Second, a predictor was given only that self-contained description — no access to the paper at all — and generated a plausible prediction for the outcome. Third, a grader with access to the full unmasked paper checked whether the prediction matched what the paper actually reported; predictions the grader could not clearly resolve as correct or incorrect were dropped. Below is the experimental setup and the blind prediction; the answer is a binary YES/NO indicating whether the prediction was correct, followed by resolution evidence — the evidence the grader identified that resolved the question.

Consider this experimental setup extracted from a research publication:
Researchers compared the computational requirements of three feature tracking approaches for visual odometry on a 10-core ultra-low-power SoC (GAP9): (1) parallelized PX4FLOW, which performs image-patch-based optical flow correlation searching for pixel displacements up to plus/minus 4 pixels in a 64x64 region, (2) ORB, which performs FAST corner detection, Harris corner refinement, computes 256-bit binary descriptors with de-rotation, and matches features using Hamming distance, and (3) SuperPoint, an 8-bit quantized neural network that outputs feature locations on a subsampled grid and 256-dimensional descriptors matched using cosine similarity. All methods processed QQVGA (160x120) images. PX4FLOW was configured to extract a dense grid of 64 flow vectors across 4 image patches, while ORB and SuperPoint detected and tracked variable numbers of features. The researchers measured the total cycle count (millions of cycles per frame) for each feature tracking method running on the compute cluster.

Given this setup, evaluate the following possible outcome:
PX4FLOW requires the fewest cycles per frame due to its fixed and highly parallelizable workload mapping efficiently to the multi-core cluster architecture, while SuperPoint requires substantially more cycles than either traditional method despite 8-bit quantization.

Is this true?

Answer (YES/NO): YES